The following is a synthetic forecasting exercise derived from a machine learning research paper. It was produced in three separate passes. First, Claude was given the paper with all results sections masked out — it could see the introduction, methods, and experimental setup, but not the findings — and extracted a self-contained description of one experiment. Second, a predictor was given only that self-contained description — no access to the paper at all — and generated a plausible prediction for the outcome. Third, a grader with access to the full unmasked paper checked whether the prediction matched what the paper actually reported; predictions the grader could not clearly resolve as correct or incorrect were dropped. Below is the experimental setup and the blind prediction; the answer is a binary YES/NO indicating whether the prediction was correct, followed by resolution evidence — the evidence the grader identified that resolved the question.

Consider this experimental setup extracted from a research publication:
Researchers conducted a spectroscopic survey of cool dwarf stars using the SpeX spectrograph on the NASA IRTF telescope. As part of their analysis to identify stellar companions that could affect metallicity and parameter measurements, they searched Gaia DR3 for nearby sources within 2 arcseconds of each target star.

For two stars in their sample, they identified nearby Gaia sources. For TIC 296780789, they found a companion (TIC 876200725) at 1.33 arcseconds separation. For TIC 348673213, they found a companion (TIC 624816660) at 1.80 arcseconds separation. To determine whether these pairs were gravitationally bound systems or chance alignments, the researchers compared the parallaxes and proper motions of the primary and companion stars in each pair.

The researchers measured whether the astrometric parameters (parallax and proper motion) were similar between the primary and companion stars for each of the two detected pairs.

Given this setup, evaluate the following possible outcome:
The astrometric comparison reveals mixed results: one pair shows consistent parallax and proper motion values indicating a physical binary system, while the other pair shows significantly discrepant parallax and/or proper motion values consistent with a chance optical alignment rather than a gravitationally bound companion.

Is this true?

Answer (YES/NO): YES